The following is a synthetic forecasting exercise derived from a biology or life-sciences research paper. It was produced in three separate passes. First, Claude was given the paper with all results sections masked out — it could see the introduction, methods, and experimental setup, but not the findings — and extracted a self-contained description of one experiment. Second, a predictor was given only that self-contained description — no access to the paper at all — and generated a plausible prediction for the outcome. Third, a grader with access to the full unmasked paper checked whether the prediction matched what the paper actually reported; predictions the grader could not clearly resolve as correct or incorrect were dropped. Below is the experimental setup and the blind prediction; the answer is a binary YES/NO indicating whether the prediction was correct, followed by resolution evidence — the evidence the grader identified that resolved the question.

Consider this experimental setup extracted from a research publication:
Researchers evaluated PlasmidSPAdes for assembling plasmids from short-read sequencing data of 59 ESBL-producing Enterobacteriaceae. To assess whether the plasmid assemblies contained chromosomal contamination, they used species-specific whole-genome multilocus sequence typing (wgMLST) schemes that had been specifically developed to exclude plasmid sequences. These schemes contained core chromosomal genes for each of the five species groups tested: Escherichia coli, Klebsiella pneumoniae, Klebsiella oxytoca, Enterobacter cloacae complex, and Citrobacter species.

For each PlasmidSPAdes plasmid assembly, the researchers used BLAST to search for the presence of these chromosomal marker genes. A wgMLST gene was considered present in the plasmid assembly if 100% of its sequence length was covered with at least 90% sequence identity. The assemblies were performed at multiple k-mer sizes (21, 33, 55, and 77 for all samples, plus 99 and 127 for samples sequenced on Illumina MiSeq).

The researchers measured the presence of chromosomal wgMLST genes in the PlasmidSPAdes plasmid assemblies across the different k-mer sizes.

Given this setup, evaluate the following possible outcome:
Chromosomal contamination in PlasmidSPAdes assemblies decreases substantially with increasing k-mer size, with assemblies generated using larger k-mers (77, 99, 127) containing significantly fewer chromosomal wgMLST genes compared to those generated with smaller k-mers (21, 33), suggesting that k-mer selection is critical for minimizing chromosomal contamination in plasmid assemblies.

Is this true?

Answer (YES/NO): NO